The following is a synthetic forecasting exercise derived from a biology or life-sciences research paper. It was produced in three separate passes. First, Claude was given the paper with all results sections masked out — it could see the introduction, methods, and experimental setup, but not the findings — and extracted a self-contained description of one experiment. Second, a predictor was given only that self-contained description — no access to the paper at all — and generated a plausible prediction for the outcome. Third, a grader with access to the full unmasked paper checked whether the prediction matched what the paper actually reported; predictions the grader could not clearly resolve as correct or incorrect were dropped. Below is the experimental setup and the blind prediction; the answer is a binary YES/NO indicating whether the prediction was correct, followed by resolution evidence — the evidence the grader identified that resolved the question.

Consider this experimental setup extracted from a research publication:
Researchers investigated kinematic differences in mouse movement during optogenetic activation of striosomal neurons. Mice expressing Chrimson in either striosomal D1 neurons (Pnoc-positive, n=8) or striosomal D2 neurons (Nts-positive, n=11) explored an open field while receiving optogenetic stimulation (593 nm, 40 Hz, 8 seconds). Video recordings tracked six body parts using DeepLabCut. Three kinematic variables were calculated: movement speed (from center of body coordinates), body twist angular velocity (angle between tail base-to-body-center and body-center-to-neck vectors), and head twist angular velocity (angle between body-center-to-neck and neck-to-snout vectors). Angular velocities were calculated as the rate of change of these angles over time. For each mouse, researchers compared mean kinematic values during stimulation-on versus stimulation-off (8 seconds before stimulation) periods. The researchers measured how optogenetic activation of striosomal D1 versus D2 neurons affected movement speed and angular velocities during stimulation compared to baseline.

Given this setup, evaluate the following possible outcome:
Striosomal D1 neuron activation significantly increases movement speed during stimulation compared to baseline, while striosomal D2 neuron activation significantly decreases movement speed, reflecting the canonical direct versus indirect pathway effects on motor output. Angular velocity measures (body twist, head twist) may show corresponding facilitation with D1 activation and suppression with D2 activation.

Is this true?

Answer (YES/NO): NO